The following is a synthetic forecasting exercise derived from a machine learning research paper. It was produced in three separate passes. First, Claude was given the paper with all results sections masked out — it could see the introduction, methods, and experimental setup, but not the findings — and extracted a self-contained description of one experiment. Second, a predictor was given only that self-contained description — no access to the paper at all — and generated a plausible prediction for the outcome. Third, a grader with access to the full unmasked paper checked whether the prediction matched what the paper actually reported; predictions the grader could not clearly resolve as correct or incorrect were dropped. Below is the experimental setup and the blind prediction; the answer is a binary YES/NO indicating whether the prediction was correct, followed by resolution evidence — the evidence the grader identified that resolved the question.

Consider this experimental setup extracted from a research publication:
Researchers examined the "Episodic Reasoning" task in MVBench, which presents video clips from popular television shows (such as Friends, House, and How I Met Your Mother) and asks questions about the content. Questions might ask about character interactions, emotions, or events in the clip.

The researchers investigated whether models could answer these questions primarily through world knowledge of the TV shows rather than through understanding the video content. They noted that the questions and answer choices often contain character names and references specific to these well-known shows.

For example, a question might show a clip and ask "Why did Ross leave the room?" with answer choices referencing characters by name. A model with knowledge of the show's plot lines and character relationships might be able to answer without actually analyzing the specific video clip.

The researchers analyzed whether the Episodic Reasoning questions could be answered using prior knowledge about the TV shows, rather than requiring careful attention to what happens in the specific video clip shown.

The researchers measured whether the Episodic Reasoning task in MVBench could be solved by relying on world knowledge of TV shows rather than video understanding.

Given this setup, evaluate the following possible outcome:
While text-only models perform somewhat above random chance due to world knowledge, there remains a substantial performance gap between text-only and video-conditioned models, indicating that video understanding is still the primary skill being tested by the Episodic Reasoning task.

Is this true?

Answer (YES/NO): NO